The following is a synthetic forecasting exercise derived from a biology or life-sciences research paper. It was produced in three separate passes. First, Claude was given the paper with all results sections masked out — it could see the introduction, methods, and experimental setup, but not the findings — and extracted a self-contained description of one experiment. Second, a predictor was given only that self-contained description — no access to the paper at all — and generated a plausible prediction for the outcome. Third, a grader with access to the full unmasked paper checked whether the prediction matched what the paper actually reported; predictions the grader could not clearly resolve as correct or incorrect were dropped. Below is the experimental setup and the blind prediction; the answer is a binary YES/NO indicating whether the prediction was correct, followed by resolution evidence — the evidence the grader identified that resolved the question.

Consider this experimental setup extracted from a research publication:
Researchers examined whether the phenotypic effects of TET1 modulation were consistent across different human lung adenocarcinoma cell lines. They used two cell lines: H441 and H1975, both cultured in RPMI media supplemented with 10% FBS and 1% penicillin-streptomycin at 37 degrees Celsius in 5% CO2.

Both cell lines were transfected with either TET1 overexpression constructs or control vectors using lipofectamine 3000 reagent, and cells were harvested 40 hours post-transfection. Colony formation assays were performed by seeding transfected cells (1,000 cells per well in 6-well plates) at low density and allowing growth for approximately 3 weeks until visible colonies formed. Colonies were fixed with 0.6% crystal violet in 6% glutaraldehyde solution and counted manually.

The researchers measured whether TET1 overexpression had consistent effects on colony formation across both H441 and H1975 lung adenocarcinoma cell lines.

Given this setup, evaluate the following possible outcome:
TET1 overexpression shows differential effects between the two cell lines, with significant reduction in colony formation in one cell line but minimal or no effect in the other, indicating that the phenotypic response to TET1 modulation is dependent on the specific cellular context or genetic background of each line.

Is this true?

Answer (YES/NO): NO